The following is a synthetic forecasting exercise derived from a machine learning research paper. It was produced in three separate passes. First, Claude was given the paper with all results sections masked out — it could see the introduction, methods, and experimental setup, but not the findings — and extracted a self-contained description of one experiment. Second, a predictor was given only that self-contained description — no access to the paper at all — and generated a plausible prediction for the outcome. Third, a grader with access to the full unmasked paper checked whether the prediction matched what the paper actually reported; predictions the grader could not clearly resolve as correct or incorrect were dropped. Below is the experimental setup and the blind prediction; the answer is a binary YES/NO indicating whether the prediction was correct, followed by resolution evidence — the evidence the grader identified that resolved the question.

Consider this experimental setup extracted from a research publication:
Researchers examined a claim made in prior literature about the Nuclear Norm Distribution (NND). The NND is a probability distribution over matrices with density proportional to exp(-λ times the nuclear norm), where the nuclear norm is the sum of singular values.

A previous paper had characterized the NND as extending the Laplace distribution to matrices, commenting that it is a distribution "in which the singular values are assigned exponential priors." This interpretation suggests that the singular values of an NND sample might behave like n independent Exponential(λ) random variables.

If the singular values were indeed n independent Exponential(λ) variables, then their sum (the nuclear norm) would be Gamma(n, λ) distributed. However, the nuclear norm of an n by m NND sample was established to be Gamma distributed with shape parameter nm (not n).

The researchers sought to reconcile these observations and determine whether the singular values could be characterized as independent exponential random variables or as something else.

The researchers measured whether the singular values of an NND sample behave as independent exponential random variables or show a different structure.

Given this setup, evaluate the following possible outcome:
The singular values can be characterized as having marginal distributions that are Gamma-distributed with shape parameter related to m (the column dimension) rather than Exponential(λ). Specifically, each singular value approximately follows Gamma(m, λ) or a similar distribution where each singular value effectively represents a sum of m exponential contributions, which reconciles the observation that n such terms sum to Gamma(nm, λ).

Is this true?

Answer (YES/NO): NO